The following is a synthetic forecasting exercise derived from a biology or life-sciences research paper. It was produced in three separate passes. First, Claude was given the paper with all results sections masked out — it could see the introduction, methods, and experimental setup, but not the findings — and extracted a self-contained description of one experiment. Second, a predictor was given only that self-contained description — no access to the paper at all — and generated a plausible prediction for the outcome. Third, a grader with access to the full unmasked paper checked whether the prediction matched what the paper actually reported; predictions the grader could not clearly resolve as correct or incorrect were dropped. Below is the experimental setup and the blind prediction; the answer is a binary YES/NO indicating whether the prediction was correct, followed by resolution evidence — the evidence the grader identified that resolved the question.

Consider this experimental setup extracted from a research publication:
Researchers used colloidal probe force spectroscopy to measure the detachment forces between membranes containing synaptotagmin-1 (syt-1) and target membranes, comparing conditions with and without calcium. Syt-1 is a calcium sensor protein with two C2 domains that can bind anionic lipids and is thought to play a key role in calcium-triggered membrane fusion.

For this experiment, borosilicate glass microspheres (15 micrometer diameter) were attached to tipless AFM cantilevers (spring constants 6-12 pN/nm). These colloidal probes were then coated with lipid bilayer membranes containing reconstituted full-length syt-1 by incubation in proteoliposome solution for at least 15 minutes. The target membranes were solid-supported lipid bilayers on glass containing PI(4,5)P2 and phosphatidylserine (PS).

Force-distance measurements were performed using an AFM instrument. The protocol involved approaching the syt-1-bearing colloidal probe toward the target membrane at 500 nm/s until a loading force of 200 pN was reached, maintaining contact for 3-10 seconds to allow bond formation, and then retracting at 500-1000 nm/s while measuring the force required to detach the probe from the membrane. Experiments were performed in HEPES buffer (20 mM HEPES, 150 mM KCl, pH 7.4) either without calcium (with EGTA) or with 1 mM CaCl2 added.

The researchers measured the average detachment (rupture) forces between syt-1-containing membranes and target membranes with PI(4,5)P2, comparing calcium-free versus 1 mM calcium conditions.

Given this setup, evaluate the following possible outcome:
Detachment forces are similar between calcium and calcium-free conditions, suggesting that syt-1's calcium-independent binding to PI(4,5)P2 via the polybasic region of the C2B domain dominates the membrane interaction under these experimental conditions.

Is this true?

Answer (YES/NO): NO